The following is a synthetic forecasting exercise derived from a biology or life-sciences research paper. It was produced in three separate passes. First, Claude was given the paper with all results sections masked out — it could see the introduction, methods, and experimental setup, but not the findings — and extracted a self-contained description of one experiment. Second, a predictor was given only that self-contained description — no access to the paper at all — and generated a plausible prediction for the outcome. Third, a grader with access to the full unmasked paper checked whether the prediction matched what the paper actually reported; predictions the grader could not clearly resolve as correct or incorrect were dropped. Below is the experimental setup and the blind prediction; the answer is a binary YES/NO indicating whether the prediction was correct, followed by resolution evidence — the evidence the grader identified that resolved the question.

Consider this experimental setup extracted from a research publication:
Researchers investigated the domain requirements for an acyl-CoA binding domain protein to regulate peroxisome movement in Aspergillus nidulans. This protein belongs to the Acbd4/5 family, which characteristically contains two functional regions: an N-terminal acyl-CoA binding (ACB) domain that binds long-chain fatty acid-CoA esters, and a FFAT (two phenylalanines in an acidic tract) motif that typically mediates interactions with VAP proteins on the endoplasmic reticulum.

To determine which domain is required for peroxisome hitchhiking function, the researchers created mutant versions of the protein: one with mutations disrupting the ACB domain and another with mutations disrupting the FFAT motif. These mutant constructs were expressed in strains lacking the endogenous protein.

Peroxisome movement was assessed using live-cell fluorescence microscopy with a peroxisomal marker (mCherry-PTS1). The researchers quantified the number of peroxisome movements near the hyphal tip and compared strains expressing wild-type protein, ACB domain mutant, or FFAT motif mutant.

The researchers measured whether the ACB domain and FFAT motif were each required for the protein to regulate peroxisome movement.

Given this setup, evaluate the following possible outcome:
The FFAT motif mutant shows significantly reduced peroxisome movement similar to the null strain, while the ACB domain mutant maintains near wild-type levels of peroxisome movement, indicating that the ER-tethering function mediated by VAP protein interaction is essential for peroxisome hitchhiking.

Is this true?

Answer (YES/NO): NO